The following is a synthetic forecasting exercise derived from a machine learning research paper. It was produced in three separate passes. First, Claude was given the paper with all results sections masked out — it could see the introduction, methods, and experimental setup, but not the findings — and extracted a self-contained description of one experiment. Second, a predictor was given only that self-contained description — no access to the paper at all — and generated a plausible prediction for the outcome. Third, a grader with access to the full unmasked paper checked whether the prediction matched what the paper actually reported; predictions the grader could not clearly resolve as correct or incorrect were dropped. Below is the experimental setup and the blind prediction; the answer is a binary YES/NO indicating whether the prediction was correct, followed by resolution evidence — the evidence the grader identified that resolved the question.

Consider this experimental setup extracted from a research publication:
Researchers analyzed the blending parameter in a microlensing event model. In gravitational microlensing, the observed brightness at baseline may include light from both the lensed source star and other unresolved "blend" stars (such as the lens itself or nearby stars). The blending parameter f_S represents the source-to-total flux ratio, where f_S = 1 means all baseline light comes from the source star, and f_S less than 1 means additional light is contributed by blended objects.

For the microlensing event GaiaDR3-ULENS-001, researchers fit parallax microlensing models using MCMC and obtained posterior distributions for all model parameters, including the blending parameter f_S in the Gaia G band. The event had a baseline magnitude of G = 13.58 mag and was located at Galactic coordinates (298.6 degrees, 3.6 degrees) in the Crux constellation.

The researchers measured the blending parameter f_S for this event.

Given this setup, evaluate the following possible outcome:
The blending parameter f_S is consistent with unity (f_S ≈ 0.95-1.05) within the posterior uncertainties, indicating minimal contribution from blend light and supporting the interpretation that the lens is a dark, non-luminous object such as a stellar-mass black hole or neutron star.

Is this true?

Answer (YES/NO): NO